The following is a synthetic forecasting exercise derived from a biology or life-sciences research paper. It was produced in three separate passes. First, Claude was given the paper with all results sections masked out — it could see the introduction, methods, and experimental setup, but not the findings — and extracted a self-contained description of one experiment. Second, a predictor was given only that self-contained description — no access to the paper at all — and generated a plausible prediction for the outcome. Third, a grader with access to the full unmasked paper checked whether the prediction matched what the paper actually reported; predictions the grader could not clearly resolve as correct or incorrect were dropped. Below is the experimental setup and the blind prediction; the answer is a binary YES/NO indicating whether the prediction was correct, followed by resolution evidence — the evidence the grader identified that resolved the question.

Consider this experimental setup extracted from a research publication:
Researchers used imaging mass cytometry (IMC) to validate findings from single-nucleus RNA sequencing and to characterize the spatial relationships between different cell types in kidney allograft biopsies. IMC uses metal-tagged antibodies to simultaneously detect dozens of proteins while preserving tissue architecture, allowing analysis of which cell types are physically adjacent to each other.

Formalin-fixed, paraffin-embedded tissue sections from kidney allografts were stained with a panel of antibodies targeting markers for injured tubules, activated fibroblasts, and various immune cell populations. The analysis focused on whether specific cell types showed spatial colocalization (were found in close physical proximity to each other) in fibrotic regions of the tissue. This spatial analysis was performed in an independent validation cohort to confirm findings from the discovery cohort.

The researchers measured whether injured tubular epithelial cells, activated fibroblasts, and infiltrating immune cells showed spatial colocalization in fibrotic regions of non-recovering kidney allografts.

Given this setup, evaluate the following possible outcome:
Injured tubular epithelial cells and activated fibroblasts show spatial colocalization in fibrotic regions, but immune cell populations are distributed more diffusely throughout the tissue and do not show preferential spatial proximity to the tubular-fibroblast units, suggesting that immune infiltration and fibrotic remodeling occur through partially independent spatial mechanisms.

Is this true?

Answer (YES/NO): NO